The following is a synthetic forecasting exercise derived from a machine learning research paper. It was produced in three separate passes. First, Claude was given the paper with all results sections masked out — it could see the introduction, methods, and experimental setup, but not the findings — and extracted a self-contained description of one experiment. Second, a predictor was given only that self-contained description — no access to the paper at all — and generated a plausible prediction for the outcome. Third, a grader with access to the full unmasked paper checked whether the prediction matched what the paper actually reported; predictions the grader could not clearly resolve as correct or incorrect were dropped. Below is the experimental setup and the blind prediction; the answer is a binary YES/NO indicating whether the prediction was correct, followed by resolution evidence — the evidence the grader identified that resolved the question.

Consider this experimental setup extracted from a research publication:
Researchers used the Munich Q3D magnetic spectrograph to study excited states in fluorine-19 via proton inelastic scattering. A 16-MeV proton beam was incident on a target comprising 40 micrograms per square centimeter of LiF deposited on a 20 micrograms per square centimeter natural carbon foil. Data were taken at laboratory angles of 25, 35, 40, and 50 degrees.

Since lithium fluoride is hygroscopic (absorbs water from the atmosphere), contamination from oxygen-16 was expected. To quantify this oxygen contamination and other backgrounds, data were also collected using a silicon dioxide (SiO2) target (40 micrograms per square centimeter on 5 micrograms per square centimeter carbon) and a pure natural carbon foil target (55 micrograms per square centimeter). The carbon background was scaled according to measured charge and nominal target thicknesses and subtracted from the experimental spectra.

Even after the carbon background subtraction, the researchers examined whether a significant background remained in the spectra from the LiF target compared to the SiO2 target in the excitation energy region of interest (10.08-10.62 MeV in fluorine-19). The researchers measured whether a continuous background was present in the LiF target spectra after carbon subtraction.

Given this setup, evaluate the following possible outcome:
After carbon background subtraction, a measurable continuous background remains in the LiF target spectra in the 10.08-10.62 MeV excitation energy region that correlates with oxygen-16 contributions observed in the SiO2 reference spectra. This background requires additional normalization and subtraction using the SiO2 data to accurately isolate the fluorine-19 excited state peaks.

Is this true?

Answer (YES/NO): NO